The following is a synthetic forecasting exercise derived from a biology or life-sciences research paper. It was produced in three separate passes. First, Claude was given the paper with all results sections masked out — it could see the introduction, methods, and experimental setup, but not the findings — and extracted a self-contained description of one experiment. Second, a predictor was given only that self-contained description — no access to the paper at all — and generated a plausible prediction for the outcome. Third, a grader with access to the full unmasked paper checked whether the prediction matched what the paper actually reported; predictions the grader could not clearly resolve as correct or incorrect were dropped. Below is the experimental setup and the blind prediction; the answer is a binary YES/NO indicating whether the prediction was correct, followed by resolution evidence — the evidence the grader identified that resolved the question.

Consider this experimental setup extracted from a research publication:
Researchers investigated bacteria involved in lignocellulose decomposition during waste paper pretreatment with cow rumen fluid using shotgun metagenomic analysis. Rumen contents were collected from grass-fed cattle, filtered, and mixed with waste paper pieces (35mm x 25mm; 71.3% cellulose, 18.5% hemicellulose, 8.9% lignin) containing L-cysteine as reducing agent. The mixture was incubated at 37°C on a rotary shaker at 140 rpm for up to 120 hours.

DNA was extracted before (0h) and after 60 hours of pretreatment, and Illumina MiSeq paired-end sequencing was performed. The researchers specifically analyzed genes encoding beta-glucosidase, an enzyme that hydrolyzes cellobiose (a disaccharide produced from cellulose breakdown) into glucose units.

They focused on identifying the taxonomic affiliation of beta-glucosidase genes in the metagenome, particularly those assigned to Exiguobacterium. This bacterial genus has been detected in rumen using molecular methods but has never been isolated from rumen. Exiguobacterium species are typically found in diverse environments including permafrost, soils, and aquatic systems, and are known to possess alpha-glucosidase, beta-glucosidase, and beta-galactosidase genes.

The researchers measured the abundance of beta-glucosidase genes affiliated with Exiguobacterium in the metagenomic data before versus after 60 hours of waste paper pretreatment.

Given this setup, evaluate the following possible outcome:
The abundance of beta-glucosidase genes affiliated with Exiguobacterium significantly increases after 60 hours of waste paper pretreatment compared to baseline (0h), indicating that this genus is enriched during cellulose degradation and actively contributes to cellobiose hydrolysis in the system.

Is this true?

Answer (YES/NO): YES